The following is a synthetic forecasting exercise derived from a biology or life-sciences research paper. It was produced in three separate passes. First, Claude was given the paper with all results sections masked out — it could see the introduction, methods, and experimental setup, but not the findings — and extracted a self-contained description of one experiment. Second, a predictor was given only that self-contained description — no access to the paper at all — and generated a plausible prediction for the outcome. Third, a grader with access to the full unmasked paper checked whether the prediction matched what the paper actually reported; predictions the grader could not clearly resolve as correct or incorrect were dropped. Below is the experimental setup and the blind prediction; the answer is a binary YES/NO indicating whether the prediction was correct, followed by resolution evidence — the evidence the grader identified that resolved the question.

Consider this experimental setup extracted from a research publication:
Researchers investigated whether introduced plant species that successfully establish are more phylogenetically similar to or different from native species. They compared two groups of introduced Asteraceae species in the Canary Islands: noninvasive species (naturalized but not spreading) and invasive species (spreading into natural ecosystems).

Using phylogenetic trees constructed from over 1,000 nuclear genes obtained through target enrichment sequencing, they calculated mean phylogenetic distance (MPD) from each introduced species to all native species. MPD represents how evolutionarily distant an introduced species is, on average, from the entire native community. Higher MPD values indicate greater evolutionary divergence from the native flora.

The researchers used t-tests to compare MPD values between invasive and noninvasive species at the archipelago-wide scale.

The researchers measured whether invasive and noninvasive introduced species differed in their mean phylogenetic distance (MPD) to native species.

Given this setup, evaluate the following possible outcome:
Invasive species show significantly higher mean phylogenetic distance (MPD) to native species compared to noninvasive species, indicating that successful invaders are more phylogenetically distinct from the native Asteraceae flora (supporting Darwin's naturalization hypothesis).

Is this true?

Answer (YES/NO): NO